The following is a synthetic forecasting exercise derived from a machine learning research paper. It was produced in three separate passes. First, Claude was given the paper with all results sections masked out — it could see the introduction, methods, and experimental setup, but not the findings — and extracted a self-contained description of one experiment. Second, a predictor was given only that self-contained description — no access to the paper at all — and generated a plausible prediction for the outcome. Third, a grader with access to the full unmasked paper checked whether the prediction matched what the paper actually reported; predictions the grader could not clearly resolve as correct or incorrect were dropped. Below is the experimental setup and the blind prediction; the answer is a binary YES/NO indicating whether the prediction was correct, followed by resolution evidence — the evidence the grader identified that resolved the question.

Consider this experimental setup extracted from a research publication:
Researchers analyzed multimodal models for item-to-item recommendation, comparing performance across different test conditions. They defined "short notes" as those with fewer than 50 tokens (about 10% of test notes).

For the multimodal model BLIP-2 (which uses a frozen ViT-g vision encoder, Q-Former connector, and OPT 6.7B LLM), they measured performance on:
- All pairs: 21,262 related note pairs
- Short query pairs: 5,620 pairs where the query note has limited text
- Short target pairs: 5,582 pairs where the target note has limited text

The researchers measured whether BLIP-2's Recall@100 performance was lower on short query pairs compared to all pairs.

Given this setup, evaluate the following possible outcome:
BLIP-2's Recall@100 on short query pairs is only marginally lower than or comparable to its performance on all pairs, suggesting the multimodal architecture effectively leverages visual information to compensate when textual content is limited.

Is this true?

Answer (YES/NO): NO